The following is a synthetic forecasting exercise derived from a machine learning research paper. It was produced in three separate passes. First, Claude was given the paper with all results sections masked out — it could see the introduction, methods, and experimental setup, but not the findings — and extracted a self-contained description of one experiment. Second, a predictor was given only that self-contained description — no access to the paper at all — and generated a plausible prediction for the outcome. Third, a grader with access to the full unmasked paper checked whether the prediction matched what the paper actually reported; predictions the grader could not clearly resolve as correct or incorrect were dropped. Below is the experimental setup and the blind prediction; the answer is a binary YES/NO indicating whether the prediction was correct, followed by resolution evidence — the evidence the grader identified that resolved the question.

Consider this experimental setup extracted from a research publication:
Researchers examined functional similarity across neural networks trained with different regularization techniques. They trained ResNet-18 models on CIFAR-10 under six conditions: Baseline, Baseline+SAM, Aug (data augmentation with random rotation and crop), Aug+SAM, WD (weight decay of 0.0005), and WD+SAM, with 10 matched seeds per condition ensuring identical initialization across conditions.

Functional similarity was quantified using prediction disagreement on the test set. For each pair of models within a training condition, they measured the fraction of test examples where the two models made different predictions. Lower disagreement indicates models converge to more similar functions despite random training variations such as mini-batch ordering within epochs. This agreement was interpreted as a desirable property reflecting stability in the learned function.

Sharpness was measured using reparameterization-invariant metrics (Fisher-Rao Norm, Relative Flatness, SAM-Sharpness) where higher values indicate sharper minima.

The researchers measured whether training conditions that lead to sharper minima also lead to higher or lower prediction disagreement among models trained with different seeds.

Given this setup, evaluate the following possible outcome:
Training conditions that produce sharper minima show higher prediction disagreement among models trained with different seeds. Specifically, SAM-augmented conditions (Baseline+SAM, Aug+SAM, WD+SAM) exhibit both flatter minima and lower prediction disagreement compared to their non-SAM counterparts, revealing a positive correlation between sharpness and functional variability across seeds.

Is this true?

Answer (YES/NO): NO